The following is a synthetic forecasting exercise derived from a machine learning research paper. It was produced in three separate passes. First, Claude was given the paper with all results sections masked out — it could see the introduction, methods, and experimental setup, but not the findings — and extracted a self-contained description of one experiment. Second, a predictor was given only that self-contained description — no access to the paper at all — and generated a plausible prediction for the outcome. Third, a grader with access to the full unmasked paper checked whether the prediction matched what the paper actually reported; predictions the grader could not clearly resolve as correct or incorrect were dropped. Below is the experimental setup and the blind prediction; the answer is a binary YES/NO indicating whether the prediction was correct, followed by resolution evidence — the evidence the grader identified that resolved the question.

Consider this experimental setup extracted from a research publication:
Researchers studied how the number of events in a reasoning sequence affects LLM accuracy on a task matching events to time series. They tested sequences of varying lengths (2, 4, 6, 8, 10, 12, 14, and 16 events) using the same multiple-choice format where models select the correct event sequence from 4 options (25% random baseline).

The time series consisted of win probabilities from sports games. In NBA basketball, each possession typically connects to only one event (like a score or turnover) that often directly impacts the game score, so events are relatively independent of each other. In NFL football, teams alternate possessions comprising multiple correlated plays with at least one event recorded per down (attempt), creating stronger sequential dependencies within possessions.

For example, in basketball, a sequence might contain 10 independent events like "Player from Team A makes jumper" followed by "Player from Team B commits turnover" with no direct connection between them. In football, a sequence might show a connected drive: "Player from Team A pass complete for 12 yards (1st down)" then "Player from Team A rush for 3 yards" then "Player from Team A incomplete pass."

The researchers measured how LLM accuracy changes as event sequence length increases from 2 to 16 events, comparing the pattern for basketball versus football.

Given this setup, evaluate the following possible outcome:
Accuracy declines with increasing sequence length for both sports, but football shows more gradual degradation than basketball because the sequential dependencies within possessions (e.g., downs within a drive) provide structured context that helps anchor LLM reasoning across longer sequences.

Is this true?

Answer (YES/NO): NO